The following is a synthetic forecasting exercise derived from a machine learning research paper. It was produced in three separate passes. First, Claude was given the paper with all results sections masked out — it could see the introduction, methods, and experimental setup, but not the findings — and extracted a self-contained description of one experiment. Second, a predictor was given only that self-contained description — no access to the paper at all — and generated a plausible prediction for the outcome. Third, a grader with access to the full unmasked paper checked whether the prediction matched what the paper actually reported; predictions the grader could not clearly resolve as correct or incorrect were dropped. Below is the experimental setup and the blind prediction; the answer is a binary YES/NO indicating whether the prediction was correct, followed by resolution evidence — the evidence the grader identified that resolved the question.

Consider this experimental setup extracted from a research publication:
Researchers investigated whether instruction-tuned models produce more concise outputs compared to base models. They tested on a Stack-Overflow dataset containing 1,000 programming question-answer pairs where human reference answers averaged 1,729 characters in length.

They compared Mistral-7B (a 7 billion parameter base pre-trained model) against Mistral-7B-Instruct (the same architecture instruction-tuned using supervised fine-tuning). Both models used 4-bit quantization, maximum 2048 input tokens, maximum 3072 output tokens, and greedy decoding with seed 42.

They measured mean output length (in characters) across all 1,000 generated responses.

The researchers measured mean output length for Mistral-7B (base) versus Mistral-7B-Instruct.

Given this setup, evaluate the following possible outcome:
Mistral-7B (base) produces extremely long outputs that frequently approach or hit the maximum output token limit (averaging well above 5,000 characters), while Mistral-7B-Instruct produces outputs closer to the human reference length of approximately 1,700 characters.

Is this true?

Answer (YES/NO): NO